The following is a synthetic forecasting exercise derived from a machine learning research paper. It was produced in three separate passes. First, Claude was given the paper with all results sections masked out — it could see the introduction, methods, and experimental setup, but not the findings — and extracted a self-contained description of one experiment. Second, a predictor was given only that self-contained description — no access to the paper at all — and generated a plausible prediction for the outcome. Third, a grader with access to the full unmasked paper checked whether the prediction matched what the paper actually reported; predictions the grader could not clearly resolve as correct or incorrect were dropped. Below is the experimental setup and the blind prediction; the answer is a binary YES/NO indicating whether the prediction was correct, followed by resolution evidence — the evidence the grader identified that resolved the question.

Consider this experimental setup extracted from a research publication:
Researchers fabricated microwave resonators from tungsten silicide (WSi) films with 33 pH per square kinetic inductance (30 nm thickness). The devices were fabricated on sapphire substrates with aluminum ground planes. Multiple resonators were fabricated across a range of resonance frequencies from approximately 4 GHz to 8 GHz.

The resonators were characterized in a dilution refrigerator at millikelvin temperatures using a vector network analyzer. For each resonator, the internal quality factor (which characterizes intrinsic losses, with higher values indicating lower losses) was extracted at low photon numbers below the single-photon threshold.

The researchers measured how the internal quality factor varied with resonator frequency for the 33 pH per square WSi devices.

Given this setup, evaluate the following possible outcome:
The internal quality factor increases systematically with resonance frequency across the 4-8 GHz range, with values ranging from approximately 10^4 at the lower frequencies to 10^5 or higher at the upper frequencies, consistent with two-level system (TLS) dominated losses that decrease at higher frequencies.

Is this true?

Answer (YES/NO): NO